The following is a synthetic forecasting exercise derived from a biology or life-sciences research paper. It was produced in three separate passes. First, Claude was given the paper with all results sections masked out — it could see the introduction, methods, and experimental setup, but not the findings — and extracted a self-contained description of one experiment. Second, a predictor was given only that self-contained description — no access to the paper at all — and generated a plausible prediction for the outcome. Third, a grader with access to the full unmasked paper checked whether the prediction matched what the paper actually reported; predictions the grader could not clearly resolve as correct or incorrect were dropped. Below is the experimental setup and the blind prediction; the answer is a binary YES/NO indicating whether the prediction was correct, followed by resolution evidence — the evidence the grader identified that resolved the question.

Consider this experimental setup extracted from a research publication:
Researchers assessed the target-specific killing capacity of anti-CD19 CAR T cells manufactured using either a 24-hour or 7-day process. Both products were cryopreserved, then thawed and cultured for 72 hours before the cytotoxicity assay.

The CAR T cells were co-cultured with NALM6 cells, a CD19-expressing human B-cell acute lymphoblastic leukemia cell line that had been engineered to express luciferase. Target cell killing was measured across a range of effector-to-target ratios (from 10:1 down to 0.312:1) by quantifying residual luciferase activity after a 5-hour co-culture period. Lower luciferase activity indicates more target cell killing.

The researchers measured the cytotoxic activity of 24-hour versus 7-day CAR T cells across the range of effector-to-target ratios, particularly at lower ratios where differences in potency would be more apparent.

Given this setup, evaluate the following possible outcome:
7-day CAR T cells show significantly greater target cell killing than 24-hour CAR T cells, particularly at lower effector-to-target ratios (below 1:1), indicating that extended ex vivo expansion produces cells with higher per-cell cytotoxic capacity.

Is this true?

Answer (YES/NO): NO